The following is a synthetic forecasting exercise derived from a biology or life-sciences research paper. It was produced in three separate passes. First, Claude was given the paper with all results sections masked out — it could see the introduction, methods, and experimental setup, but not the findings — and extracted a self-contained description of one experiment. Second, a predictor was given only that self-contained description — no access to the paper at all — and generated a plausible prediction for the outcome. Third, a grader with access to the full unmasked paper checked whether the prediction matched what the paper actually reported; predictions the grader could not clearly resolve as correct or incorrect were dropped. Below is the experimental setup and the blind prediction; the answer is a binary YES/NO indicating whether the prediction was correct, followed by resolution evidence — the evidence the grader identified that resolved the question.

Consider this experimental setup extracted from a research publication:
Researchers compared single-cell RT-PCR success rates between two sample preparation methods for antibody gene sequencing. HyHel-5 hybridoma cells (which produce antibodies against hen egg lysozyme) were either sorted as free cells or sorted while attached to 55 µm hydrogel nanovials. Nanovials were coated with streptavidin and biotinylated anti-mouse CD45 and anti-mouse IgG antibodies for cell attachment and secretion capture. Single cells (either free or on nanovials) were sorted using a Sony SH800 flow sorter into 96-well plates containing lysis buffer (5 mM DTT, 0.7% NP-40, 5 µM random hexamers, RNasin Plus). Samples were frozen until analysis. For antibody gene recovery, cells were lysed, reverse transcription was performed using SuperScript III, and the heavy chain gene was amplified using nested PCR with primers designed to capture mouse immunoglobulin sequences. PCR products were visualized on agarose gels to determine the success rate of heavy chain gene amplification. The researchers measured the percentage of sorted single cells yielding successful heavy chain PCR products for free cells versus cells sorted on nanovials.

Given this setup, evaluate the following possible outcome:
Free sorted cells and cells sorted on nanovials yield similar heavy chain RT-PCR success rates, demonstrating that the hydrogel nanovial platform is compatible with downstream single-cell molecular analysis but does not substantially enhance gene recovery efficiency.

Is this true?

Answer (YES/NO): YES